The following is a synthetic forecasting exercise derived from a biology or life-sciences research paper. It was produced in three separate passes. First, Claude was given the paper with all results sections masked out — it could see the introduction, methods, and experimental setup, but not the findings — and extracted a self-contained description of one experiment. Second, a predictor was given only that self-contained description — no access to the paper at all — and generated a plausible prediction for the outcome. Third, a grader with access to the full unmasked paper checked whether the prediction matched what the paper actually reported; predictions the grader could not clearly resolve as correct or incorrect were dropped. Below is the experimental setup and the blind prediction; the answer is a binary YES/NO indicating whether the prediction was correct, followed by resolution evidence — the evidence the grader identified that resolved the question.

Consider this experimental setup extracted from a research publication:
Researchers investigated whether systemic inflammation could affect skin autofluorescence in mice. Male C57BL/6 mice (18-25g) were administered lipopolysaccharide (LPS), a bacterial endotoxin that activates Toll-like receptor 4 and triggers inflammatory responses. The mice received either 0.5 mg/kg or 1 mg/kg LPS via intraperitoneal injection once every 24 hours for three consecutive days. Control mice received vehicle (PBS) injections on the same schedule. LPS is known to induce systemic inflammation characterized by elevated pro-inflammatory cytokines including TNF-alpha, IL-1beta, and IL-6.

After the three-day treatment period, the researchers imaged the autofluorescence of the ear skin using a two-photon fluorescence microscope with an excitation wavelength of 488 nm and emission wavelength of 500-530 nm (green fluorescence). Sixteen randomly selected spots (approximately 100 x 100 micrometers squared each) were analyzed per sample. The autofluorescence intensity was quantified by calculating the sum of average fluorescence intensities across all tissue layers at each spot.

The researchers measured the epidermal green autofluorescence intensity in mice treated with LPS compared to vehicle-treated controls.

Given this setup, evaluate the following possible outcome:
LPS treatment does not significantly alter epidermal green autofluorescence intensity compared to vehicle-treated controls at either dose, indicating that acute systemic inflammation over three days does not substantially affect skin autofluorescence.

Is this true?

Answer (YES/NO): NO